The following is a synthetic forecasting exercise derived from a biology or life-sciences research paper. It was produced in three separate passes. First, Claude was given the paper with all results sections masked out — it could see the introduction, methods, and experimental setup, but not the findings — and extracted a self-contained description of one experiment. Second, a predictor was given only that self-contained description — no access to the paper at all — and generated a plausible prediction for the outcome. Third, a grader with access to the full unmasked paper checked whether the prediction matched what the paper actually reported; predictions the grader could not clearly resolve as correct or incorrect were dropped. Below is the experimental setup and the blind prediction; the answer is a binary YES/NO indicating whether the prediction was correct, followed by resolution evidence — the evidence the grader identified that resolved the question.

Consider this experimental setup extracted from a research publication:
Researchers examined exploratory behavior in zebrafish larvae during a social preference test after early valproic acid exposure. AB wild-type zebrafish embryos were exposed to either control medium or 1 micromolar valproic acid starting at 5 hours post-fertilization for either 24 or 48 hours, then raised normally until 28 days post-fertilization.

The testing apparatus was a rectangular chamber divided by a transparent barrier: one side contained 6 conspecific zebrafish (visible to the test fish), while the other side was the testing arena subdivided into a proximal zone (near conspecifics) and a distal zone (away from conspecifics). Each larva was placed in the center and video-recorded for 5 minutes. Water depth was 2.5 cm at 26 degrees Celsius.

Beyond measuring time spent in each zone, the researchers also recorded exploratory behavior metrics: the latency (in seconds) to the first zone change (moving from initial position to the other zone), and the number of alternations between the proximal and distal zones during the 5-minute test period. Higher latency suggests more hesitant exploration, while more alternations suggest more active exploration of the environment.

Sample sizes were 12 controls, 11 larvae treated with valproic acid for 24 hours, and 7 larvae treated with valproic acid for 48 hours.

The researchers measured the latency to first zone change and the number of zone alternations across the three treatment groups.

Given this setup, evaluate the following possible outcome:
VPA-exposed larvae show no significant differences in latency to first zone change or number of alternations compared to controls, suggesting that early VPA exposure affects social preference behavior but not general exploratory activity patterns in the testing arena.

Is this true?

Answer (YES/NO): NO